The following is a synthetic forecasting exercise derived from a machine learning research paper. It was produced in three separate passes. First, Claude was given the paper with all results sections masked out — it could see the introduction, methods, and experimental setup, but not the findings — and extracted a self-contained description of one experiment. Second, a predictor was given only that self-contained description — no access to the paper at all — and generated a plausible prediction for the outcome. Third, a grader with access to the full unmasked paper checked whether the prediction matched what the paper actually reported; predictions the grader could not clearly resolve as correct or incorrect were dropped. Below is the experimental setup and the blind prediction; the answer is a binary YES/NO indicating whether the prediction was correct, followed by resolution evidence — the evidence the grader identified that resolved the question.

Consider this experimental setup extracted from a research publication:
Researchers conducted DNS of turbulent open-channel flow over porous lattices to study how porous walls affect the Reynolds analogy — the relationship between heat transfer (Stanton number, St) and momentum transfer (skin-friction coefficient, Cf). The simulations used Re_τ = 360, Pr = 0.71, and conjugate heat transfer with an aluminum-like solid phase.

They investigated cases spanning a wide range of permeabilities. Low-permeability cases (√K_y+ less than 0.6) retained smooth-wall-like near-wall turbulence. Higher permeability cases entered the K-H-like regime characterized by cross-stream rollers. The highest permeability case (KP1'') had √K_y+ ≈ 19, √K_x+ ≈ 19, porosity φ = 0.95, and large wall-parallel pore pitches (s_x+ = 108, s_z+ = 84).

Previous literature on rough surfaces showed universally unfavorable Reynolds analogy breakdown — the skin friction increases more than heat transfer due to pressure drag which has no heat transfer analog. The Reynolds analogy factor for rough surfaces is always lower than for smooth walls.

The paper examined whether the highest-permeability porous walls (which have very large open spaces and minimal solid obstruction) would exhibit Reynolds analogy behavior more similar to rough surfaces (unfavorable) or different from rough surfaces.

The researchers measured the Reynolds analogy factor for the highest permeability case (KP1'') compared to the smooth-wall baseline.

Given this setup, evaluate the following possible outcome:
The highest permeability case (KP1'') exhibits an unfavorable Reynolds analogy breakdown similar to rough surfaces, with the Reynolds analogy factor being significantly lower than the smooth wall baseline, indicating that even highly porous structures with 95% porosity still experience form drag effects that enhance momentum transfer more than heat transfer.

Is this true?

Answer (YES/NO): NO